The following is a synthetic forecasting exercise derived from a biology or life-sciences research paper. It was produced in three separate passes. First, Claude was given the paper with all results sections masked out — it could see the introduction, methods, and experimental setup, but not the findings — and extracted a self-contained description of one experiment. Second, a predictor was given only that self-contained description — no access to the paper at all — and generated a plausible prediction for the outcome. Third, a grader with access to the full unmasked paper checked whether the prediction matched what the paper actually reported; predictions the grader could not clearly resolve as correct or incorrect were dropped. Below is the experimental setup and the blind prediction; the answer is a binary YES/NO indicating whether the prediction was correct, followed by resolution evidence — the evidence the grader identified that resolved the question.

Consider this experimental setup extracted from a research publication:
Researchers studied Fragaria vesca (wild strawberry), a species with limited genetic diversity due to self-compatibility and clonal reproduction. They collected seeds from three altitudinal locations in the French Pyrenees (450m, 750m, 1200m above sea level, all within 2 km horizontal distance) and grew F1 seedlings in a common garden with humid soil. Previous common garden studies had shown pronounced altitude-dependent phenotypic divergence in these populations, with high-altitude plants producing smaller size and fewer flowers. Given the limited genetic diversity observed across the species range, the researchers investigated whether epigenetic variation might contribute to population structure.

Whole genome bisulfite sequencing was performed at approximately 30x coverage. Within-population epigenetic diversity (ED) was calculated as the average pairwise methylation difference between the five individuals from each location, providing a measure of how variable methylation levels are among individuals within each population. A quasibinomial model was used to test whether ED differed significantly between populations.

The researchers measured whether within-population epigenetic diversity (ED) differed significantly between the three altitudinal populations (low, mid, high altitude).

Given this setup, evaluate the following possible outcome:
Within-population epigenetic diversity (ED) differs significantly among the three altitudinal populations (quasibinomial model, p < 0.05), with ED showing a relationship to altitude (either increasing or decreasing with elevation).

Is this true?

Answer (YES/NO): YES